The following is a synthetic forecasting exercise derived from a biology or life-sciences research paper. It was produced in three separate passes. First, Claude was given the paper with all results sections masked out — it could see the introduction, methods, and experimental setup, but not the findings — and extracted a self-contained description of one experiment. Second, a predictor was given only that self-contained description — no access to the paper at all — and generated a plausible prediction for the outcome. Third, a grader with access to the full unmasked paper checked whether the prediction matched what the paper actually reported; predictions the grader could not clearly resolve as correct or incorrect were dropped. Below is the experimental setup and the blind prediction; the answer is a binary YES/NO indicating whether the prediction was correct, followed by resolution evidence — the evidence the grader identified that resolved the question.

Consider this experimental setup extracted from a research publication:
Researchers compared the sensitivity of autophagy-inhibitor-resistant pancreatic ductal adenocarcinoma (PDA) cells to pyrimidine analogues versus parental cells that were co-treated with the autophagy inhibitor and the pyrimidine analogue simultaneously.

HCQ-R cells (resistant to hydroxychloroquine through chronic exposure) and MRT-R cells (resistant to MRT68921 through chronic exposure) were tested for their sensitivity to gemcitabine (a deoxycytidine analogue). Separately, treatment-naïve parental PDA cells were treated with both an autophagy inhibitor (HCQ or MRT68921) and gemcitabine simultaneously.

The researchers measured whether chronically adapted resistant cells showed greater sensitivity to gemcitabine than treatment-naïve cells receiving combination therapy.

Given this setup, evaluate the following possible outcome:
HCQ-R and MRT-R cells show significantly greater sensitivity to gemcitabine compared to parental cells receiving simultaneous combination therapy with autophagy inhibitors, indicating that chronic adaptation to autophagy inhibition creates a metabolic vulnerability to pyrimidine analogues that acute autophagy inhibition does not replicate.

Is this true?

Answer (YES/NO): YES